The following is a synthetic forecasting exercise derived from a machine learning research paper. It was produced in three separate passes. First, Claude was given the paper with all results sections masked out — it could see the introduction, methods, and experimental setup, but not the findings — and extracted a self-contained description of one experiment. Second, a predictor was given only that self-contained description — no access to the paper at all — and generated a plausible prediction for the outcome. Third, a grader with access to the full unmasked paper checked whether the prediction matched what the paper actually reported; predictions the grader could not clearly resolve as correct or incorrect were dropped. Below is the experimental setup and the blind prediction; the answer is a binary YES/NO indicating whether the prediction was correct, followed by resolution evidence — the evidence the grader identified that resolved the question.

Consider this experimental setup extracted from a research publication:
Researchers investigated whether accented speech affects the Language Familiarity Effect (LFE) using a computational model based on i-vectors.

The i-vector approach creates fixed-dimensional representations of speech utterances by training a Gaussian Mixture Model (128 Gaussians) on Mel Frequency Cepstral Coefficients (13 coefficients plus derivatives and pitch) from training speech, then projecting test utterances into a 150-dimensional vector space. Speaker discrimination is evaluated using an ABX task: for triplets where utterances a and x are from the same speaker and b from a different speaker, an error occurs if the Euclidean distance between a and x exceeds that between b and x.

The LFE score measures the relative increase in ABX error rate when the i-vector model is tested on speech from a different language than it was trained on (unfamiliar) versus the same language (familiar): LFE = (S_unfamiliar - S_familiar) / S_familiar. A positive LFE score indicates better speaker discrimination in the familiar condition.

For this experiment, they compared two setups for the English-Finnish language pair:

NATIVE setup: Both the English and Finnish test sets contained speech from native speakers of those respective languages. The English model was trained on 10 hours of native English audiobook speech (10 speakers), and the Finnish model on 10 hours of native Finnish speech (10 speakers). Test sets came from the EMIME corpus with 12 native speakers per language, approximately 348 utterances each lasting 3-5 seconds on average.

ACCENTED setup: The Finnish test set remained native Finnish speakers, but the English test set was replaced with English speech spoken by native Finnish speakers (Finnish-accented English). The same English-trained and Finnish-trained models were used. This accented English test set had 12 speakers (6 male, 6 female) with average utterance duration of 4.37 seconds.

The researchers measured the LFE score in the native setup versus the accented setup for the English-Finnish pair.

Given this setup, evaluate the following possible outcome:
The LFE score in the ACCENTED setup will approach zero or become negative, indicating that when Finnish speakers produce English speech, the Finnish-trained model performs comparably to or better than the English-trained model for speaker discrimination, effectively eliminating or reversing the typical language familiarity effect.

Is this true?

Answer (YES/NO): YES